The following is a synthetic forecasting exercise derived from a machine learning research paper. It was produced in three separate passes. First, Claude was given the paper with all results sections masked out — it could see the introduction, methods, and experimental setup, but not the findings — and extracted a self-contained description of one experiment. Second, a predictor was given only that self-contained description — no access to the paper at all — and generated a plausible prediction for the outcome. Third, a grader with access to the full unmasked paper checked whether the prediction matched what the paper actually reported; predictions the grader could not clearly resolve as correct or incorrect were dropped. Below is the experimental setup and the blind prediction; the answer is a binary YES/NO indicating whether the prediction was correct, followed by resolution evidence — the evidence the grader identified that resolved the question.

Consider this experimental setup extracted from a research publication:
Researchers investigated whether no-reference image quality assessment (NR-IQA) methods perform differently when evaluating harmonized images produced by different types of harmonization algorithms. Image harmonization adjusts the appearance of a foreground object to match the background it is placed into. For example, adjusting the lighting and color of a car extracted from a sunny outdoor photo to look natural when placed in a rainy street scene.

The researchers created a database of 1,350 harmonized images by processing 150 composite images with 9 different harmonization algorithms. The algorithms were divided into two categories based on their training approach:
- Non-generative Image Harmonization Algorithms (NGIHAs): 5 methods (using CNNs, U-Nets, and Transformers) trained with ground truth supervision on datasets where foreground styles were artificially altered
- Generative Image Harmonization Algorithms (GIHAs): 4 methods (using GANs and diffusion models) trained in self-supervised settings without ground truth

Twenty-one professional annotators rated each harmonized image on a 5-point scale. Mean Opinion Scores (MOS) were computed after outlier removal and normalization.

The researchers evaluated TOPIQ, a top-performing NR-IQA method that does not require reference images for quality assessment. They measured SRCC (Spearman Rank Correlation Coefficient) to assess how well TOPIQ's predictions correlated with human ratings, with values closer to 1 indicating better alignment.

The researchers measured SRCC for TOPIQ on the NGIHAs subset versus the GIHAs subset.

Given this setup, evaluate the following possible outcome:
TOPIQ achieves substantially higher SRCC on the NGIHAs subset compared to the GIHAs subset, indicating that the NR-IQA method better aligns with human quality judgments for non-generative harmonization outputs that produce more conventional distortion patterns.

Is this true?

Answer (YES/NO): NO